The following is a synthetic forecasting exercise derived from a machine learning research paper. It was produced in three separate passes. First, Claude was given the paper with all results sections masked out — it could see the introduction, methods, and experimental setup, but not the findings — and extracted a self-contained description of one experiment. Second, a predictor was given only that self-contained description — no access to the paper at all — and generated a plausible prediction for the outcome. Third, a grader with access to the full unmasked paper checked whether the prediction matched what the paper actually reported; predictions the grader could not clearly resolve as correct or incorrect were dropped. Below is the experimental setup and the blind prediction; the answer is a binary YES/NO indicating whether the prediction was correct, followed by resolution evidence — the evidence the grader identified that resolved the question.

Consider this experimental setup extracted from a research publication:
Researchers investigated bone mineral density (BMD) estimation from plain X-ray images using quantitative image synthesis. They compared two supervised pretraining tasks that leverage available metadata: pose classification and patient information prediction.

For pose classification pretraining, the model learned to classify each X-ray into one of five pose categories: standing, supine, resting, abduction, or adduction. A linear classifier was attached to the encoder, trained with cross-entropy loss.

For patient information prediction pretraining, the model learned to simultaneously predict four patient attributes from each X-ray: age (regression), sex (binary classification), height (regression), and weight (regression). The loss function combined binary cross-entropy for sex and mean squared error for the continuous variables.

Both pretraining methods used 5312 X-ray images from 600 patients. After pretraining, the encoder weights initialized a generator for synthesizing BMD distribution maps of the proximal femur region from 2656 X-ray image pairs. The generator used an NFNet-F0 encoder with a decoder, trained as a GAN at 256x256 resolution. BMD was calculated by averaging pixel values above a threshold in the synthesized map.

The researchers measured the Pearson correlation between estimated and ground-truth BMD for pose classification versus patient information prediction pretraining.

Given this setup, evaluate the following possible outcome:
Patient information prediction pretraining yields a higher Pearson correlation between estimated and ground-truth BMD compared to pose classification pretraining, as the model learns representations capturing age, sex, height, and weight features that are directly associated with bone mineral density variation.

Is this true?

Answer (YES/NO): YES